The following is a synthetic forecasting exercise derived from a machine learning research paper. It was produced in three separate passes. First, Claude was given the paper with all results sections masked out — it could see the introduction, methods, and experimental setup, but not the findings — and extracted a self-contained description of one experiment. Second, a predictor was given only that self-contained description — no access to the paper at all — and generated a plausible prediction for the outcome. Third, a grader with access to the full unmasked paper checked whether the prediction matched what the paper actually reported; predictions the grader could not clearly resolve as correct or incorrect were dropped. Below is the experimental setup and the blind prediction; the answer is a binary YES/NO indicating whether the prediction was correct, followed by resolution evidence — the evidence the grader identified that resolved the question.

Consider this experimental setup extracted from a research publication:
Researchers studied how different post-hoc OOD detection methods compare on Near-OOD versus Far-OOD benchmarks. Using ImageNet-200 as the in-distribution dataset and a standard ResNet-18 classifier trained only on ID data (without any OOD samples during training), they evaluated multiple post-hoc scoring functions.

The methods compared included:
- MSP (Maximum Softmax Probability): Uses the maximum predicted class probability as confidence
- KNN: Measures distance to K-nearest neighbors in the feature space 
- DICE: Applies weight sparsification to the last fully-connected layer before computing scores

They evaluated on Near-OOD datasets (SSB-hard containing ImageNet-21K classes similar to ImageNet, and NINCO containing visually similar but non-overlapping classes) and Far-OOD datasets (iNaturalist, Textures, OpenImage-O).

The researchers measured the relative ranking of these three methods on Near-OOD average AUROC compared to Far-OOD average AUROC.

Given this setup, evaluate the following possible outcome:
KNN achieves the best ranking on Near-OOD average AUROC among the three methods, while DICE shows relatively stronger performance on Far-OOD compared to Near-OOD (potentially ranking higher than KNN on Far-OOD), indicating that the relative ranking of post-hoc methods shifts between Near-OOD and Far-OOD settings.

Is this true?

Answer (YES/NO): NO